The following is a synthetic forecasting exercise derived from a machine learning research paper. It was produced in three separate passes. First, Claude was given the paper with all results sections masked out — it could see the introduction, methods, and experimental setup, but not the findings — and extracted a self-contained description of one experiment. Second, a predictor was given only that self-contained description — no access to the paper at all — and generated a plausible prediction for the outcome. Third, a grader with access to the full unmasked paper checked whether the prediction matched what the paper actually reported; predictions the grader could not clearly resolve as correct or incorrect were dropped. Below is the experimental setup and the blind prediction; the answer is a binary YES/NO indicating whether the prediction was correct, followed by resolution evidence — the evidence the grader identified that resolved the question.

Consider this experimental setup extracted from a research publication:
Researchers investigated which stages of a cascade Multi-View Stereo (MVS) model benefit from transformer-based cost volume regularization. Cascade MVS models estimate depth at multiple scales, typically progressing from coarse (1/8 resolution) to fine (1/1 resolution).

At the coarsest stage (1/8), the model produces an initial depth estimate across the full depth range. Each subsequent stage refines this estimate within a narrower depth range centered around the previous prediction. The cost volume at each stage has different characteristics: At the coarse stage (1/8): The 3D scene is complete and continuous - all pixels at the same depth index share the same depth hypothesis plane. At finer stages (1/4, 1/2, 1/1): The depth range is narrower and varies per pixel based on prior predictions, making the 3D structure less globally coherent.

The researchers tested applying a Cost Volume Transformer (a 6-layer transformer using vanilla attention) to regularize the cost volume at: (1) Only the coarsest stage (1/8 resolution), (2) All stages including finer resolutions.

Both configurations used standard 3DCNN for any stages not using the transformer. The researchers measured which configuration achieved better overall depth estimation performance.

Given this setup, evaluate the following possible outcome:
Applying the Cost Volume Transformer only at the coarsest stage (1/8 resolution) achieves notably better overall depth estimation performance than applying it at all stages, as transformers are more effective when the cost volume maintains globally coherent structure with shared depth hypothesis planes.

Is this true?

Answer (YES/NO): YES